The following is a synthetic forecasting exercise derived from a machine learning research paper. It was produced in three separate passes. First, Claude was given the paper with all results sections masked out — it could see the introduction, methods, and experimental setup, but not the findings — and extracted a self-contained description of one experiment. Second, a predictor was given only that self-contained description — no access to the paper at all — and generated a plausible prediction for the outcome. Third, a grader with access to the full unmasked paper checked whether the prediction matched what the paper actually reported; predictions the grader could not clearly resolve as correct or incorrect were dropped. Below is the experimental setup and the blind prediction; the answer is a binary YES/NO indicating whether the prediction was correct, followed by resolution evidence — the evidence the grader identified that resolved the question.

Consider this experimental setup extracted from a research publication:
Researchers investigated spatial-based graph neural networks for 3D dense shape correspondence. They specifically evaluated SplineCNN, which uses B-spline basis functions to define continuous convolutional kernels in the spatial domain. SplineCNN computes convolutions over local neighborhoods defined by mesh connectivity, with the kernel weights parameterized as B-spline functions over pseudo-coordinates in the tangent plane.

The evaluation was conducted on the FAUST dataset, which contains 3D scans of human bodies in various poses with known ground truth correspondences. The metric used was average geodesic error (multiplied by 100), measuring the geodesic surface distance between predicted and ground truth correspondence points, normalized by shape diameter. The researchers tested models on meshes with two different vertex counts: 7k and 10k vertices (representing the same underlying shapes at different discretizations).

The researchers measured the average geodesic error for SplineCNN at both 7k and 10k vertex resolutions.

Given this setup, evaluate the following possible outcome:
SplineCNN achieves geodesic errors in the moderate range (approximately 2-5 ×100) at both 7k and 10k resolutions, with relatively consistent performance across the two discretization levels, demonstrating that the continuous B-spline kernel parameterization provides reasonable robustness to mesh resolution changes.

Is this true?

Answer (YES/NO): NO